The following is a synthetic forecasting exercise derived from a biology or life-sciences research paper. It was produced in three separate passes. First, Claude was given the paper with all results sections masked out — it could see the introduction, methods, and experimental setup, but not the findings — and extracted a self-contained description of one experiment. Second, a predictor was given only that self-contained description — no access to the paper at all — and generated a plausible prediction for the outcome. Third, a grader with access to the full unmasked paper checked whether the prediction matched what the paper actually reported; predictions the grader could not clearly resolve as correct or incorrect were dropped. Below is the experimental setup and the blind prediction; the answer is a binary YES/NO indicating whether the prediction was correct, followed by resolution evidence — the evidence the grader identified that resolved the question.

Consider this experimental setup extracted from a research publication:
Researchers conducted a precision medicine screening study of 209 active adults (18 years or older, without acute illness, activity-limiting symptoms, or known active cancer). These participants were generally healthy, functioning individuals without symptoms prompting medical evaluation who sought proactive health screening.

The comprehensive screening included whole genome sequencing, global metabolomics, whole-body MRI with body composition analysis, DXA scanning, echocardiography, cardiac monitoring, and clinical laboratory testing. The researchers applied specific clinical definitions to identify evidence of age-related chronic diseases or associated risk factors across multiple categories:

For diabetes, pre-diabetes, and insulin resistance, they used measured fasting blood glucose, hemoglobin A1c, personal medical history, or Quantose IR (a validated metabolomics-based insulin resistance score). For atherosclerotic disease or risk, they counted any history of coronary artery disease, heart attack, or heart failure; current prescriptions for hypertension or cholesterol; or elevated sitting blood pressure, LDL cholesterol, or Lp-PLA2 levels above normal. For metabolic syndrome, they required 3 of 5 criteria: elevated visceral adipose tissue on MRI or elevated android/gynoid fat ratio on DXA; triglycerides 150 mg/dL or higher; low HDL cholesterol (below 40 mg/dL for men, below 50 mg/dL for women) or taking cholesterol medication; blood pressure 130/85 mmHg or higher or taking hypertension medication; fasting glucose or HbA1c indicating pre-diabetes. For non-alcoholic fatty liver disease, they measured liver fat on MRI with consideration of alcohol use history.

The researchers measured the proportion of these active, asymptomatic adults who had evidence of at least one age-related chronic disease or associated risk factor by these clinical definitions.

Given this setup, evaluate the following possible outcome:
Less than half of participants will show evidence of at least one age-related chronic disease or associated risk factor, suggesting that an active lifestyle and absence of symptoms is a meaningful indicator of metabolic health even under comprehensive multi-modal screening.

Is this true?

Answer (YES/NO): NO